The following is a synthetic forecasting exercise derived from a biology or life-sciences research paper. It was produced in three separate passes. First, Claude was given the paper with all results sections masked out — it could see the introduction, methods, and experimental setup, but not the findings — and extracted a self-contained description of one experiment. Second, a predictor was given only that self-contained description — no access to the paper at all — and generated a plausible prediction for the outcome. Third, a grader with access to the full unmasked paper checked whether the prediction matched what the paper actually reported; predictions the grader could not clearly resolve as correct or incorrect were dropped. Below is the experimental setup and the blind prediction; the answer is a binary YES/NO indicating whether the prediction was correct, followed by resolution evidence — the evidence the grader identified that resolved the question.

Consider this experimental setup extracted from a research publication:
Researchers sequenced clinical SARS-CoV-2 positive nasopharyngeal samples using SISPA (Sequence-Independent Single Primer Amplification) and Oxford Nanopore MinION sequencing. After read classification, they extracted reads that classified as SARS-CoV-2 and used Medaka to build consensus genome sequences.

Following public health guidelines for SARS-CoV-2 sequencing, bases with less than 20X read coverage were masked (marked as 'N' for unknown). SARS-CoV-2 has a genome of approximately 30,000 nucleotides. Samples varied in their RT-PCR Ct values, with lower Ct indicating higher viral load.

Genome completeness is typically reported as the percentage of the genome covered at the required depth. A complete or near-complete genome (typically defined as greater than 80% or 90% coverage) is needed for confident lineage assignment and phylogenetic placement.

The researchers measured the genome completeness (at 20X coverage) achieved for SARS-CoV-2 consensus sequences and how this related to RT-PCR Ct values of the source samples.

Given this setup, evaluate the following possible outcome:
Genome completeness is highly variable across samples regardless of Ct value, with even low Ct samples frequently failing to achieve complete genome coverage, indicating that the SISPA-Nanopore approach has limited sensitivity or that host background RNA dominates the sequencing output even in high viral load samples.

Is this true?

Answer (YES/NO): NO